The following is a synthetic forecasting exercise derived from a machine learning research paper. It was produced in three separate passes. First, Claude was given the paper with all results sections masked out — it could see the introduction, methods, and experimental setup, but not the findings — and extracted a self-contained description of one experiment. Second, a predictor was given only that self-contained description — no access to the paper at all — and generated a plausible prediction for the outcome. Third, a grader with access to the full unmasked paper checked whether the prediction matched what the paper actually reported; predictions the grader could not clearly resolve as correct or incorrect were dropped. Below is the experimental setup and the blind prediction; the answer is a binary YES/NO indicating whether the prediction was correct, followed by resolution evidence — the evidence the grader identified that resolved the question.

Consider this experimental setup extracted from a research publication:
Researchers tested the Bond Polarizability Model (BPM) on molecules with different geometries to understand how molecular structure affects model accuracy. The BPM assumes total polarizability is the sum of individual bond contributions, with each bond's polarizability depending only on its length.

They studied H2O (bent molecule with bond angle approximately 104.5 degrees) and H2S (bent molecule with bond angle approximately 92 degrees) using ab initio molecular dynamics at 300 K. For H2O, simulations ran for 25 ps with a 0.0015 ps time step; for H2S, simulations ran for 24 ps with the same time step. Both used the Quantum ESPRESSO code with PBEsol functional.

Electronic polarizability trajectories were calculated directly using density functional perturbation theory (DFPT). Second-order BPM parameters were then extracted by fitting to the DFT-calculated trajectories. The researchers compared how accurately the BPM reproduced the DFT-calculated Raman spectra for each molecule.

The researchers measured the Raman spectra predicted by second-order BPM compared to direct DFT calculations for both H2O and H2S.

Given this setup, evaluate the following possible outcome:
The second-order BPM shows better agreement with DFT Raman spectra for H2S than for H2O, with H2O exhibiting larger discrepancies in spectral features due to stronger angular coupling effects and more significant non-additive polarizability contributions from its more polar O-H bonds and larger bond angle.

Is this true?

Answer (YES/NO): NO